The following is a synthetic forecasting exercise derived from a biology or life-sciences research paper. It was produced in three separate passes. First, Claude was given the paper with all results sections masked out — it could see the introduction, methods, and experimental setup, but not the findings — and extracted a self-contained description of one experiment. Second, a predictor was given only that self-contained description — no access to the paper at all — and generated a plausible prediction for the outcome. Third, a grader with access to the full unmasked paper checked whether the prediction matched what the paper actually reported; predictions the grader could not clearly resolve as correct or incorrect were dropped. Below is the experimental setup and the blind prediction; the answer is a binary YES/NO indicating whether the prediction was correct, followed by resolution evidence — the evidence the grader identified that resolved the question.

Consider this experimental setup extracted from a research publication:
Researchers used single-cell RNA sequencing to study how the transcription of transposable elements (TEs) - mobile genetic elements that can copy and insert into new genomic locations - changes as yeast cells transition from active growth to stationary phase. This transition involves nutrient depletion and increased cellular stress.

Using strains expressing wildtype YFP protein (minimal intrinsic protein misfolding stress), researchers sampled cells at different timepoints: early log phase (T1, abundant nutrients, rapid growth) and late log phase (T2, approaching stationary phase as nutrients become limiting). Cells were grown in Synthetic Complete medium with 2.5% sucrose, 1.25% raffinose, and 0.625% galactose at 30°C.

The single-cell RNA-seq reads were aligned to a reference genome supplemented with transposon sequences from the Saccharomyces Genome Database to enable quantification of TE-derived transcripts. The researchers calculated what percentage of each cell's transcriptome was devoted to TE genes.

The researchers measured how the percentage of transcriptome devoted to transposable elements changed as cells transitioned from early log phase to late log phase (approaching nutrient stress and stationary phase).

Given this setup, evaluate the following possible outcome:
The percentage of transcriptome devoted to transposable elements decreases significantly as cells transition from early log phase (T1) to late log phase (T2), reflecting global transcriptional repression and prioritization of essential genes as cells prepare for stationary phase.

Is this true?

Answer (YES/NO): NO